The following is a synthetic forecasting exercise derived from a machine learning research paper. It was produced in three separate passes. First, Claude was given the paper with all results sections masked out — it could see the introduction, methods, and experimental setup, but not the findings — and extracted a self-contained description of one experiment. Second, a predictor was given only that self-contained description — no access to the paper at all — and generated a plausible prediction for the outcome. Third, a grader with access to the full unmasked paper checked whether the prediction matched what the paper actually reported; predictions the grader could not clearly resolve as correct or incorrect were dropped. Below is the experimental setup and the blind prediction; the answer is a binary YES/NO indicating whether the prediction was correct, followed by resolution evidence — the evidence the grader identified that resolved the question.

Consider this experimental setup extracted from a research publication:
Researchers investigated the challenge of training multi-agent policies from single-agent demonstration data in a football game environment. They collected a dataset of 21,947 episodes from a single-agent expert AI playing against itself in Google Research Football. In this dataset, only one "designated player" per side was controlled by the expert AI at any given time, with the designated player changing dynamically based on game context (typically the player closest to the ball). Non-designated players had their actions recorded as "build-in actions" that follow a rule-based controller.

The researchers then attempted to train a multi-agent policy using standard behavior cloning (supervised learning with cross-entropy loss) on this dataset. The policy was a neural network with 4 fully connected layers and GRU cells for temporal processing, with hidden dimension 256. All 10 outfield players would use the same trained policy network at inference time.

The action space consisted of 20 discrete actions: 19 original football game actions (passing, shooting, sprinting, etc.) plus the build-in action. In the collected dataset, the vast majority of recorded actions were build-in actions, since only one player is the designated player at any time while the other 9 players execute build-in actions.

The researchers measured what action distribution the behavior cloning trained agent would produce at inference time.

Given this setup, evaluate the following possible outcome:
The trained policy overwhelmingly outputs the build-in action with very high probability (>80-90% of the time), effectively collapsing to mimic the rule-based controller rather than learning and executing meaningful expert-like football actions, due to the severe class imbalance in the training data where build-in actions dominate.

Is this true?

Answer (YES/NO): YES